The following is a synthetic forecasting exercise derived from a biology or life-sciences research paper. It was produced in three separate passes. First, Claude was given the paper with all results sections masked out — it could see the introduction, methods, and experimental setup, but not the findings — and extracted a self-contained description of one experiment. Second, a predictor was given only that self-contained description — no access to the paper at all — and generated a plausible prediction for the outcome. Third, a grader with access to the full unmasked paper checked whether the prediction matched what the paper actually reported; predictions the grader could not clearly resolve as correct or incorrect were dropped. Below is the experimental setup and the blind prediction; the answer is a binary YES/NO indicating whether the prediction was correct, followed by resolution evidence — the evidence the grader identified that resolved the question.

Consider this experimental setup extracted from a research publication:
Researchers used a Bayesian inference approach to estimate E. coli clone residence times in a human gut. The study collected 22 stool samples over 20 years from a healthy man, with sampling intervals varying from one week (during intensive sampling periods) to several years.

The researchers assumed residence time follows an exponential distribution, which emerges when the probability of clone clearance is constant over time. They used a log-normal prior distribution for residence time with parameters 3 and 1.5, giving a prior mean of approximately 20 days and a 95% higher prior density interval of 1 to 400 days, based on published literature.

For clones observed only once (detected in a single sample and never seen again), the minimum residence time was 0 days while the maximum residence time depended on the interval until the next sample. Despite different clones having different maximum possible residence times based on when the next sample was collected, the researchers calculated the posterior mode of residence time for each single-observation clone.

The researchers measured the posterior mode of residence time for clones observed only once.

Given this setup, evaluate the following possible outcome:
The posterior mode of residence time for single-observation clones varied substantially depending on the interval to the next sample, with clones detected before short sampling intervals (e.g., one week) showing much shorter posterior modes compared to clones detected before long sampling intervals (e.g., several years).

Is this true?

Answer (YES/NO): NO